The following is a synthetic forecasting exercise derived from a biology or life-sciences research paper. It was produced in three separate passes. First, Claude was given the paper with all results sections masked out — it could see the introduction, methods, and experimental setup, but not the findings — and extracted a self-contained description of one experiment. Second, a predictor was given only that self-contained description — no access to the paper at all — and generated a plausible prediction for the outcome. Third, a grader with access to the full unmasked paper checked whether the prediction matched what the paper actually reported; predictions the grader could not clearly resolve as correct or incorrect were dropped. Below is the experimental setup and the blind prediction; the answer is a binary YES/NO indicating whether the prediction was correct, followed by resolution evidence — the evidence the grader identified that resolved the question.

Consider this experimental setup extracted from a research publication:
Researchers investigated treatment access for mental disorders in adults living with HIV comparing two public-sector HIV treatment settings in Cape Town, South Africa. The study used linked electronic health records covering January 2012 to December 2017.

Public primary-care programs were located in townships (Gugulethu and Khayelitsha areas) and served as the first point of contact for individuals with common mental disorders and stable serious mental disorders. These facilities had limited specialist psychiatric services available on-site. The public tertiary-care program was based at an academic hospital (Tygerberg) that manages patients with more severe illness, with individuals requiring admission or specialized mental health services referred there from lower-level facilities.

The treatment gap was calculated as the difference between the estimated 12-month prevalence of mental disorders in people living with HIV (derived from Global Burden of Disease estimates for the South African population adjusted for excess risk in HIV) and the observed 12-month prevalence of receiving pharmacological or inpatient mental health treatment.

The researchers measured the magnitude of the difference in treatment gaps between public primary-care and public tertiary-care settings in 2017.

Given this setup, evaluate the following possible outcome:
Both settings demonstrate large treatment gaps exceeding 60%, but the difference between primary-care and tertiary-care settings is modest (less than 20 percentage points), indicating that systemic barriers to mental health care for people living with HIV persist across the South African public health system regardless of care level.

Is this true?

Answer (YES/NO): NO